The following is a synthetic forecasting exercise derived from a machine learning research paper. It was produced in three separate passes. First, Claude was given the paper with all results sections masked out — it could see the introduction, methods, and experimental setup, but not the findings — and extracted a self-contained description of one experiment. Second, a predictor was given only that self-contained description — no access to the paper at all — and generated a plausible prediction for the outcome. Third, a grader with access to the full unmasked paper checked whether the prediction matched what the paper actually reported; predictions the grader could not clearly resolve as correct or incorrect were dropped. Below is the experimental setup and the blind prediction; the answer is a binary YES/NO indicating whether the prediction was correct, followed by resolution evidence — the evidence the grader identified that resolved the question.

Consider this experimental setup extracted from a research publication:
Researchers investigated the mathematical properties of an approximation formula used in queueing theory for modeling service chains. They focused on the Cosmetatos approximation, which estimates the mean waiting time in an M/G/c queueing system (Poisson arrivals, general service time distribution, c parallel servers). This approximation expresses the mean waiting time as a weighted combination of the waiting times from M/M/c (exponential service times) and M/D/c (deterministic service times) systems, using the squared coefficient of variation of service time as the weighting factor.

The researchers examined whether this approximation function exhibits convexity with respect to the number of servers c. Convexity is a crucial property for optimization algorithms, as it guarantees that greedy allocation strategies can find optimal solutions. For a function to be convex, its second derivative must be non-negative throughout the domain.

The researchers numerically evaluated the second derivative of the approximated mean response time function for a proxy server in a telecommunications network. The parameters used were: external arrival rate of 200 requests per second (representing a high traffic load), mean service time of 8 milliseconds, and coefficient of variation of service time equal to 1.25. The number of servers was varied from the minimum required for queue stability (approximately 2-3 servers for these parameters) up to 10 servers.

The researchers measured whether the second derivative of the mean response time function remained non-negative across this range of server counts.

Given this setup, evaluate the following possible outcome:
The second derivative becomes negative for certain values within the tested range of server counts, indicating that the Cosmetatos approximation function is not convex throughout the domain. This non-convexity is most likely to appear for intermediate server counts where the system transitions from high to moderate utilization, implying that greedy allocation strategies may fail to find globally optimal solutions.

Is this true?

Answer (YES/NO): NO